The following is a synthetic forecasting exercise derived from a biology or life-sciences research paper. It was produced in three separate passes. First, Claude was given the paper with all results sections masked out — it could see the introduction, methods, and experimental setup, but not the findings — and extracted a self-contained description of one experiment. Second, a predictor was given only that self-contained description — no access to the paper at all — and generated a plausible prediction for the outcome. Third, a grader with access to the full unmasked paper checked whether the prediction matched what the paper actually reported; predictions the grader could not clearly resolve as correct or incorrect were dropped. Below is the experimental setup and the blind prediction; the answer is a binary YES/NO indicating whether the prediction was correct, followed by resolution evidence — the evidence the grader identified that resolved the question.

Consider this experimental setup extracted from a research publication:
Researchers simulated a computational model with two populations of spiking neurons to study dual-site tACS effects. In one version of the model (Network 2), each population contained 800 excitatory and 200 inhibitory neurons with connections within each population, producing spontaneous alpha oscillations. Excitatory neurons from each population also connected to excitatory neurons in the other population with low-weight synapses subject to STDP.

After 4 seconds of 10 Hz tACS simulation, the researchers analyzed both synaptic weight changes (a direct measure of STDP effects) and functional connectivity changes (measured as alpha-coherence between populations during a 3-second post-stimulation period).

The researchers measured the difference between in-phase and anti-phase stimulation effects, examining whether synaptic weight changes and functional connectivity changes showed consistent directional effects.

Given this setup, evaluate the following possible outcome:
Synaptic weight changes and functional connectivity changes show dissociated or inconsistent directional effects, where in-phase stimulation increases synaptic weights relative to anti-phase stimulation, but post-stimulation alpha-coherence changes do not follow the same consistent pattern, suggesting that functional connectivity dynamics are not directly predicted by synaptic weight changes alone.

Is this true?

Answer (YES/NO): NO